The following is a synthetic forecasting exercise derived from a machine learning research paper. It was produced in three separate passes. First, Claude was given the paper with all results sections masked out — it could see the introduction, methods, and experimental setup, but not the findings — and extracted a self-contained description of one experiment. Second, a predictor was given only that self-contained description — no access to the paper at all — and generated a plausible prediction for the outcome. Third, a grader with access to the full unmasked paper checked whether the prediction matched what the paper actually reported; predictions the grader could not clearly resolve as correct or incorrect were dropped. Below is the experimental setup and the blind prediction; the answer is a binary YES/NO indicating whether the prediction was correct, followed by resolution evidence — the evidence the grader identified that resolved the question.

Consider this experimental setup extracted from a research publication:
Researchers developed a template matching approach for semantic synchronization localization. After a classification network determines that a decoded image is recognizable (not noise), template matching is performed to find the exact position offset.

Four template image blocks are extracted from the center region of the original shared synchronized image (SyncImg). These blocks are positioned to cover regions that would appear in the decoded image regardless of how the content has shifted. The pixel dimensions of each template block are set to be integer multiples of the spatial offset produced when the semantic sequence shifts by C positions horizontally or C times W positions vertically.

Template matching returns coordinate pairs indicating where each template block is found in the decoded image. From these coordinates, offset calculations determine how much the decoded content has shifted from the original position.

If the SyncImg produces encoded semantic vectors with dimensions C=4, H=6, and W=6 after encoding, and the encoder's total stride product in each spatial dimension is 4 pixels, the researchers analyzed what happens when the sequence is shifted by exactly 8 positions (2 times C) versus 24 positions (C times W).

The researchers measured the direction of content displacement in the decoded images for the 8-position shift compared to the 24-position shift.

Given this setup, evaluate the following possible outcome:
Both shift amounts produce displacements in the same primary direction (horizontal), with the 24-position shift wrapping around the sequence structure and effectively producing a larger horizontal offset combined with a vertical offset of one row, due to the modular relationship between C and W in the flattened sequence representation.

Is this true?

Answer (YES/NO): NO